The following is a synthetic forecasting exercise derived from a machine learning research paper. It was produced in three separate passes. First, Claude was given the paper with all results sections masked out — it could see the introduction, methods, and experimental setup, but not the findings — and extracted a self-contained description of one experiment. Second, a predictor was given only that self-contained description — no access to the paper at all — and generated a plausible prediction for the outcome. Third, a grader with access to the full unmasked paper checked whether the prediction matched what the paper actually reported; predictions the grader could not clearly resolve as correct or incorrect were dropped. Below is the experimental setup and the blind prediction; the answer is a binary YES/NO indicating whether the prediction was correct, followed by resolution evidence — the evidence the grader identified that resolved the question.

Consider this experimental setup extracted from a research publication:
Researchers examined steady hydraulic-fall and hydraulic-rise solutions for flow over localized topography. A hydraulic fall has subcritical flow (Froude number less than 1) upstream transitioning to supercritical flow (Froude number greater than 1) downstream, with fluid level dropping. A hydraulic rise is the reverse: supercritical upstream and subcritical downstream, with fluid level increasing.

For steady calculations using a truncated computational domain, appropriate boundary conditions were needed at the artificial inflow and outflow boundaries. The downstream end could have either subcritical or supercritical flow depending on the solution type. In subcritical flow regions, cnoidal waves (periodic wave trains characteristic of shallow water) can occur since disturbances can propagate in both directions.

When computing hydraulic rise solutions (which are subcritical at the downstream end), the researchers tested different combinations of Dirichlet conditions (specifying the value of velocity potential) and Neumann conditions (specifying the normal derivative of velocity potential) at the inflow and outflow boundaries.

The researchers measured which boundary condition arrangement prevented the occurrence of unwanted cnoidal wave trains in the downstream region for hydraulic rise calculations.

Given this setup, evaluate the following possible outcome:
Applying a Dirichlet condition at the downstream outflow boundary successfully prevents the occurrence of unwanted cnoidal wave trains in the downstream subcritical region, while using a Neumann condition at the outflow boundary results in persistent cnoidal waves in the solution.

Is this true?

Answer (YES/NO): YES